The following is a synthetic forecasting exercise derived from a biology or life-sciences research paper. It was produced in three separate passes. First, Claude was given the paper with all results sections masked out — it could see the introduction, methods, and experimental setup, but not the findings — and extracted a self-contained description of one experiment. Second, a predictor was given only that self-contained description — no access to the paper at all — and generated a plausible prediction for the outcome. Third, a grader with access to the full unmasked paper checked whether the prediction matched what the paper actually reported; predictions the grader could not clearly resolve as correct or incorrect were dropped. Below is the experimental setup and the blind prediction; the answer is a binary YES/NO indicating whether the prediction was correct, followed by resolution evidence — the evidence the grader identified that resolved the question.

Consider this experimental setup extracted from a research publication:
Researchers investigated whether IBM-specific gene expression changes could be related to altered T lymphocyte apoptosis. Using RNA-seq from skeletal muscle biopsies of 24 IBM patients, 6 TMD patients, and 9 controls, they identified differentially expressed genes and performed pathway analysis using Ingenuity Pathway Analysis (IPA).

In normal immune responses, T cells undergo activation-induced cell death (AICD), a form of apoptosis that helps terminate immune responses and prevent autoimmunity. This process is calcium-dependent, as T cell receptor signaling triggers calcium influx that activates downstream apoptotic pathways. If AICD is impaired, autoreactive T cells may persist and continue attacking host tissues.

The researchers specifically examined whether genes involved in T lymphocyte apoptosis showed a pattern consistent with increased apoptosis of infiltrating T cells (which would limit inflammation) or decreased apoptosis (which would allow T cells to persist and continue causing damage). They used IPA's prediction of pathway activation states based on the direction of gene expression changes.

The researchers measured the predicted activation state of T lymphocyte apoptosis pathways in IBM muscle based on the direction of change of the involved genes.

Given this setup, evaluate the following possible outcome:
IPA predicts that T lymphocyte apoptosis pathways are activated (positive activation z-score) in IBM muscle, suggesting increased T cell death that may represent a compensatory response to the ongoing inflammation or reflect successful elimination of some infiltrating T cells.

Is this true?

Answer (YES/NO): NO